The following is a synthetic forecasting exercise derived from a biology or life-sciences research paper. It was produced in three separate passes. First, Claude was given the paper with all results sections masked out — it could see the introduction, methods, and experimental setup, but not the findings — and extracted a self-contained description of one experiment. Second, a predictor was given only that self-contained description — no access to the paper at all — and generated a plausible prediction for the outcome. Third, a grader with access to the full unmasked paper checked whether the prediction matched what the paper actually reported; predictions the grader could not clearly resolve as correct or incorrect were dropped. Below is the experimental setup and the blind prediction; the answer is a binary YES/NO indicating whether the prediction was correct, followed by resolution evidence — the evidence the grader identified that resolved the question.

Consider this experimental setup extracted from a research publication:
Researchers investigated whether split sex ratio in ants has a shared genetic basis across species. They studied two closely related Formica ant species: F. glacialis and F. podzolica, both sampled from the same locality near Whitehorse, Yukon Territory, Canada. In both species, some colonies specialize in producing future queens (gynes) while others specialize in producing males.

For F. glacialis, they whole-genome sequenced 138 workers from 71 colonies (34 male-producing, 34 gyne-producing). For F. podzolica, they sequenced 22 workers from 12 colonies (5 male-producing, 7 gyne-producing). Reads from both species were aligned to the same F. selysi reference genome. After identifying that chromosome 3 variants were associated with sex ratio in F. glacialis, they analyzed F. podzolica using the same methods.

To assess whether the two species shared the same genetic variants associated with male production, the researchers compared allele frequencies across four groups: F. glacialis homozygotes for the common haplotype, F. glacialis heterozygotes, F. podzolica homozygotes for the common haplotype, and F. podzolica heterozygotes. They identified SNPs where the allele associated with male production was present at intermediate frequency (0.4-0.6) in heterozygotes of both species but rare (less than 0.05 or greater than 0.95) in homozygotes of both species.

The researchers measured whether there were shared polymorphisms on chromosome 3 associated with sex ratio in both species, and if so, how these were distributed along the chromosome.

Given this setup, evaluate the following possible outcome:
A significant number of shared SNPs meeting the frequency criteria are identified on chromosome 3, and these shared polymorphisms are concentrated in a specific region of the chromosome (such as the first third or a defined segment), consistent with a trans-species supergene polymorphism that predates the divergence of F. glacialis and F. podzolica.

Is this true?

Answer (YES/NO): YES